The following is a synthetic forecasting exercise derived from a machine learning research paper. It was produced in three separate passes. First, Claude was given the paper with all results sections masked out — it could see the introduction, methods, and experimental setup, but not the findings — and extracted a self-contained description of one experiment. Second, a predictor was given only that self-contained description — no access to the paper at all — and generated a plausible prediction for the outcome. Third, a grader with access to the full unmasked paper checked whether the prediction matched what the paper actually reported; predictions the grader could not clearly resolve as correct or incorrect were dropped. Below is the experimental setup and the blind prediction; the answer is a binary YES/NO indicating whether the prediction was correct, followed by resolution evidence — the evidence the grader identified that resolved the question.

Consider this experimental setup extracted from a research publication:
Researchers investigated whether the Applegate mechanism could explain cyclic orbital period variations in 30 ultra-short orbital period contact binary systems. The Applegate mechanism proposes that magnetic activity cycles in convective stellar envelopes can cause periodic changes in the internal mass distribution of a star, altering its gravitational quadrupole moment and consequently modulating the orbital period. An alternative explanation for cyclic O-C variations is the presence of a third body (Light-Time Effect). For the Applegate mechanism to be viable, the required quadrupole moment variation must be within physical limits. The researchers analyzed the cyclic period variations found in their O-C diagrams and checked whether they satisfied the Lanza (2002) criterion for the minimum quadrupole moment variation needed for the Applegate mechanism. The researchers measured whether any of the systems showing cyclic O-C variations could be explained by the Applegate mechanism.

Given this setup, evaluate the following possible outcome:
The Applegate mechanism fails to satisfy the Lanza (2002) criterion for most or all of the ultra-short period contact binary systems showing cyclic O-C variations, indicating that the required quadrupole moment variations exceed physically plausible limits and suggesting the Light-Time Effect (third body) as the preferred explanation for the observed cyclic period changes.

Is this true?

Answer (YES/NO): YES